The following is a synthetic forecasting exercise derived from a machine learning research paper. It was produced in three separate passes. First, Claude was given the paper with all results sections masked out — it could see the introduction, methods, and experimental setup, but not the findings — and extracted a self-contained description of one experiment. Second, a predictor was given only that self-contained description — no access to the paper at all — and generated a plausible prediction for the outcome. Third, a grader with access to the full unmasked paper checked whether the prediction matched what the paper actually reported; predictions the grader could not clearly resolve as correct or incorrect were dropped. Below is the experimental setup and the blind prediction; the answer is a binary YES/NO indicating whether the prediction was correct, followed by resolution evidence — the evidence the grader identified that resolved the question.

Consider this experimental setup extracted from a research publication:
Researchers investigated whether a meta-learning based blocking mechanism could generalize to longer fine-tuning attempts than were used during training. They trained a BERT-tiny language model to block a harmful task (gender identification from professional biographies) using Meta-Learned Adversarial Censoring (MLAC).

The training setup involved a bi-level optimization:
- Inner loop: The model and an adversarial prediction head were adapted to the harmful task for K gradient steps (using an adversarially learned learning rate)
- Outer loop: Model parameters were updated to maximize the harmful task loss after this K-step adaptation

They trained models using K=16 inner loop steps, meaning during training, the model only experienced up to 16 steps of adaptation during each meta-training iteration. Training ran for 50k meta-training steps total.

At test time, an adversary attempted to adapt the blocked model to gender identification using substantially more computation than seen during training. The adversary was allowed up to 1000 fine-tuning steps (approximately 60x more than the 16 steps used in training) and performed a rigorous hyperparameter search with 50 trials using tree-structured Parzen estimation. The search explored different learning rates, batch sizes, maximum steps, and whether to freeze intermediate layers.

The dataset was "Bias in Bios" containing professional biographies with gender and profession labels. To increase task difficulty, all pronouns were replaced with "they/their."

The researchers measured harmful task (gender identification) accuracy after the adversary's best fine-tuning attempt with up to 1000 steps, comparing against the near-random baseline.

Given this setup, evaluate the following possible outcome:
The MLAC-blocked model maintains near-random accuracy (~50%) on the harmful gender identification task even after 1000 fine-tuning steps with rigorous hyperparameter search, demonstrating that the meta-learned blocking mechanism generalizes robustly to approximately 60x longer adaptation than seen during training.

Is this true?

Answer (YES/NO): YES